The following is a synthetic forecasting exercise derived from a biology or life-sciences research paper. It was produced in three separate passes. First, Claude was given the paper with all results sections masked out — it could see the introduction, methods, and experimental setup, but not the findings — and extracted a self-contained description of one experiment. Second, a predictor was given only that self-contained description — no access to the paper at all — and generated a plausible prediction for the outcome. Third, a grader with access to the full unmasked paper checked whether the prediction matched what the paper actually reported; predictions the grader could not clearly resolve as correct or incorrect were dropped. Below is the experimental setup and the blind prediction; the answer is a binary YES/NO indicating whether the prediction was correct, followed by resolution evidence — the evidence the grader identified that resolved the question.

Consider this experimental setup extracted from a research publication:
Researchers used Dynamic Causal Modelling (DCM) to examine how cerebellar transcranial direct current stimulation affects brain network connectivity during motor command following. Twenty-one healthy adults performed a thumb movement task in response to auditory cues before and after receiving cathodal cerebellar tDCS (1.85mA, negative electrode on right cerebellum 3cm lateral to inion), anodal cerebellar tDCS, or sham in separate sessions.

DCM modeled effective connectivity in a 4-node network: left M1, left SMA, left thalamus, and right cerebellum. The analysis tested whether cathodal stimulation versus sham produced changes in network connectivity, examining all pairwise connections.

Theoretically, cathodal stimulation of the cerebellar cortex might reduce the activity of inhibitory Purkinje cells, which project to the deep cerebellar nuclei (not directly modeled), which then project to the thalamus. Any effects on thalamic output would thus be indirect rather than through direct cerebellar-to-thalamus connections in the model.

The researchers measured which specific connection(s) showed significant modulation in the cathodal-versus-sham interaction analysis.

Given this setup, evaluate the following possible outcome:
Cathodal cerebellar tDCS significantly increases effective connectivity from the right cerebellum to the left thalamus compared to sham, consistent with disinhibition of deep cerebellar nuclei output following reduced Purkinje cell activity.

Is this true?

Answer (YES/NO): NO